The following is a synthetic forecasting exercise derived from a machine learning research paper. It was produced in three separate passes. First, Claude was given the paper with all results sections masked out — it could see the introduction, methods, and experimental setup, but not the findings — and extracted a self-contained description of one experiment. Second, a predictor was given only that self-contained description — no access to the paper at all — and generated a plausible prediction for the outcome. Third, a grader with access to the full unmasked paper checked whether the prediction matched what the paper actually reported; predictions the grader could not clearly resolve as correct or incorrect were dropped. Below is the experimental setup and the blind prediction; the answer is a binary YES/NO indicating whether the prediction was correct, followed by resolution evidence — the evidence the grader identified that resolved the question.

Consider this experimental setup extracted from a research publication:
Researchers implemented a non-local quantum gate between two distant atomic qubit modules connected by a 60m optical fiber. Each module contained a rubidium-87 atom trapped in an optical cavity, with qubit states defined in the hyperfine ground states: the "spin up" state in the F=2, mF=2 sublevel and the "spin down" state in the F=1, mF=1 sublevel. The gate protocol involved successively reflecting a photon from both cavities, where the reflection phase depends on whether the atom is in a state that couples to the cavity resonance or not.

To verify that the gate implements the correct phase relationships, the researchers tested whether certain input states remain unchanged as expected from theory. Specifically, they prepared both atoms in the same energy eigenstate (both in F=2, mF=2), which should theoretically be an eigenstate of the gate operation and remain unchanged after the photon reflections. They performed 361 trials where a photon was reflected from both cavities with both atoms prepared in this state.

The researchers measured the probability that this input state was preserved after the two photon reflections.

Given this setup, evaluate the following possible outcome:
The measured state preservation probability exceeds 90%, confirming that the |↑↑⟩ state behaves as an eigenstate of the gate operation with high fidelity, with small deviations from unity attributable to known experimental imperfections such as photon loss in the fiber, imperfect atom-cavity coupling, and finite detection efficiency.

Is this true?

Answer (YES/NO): YES